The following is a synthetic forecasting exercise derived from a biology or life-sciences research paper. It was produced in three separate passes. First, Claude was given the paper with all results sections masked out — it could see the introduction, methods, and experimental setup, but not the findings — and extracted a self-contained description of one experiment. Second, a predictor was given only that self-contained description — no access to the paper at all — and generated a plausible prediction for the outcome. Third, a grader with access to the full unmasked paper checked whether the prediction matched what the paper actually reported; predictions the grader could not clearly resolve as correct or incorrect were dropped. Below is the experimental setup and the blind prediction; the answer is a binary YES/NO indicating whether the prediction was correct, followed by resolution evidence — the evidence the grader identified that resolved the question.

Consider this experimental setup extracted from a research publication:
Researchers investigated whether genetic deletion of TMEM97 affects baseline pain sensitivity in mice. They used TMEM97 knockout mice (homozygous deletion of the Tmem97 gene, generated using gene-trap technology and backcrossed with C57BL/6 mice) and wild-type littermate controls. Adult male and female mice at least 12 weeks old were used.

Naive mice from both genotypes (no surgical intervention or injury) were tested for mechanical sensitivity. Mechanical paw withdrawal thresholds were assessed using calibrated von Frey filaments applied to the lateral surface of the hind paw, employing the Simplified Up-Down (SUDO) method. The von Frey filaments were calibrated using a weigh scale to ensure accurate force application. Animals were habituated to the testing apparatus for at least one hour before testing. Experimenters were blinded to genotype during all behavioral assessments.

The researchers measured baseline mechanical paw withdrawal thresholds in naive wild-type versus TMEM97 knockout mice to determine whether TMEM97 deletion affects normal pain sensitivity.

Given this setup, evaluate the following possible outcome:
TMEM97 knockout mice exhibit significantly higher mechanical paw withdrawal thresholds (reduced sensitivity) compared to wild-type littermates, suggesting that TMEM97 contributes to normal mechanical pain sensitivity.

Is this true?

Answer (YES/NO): NO